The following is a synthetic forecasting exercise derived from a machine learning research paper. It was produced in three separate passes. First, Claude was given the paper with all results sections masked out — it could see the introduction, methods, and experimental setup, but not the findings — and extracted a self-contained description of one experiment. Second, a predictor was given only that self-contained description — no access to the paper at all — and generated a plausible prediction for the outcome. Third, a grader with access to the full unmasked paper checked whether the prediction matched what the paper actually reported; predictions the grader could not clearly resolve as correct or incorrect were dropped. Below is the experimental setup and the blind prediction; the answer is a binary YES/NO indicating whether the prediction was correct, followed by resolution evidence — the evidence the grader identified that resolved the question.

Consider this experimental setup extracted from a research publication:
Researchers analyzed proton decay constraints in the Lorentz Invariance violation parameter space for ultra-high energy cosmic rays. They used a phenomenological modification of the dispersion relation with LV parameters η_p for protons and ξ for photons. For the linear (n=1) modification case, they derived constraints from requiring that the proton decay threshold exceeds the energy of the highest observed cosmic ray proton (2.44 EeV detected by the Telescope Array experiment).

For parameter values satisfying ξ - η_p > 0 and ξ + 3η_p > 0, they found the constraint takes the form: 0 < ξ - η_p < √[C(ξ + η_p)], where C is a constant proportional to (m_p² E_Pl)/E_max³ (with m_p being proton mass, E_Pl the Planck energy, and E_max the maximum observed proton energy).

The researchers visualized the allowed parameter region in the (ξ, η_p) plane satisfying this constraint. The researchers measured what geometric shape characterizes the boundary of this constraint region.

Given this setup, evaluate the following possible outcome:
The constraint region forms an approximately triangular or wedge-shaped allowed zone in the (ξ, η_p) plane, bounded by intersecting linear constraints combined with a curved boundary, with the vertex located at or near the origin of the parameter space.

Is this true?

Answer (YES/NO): NO